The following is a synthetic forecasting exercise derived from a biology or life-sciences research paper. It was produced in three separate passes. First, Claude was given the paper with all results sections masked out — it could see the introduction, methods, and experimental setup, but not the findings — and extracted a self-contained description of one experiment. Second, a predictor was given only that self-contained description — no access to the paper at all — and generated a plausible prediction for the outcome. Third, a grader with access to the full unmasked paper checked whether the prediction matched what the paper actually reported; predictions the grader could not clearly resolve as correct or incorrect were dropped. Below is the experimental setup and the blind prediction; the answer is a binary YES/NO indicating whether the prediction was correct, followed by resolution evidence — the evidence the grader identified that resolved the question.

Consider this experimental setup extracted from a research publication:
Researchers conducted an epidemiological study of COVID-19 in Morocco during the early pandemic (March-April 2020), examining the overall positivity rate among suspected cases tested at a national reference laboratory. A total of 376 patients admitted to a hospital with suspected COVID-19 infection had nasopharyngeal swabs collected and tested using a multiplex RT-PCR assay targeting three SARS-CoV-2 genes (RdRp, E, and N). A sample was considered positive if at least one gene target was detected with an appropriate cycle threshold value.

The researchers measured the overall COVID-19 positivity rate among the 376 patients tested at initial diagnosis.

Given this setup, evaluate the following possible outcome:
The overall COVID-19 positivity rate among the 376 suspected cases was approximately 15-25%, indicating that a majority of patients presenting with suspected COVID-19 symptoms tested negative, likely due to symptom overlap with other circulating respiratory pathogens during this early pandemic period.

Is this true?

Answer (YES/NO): NO